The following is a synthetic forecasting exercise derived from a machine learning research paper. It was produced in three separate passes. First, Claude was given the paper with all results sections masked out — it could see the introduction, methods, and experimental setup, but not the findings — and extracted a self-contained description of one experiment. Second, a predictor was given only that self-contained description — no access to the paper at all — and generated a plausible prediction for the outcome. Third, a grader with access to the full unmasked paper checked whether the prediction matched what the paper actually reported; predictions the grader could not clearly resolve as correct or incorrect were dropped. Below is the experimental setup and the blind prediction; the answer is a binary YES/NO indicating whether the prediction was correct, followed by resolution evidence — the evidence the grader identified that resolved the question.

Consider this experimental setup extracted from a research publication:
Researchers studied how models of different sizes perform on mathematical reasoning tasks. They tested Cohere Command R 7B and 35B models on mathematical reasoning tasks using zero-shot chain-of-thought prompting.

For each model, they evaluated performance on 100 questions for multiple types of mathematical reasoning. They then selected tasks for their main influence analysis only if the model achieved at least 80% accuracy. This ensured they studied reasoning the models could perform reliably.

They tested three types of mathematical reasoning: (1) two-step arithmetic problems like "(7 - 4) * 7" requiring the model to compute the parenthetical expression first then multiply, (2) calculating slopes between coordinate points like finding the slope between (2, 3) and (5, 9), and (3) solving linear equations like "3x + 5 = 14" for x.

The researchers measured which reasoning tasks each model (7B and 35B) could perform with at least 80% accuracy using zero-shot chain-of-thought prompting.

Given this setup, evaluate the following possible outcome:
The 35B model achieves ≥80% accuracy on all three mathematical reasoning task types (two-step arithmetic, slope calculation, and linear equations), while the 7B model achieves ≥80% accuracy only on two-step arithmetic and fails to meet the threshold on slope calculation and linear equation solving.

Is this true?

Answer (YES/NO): NO